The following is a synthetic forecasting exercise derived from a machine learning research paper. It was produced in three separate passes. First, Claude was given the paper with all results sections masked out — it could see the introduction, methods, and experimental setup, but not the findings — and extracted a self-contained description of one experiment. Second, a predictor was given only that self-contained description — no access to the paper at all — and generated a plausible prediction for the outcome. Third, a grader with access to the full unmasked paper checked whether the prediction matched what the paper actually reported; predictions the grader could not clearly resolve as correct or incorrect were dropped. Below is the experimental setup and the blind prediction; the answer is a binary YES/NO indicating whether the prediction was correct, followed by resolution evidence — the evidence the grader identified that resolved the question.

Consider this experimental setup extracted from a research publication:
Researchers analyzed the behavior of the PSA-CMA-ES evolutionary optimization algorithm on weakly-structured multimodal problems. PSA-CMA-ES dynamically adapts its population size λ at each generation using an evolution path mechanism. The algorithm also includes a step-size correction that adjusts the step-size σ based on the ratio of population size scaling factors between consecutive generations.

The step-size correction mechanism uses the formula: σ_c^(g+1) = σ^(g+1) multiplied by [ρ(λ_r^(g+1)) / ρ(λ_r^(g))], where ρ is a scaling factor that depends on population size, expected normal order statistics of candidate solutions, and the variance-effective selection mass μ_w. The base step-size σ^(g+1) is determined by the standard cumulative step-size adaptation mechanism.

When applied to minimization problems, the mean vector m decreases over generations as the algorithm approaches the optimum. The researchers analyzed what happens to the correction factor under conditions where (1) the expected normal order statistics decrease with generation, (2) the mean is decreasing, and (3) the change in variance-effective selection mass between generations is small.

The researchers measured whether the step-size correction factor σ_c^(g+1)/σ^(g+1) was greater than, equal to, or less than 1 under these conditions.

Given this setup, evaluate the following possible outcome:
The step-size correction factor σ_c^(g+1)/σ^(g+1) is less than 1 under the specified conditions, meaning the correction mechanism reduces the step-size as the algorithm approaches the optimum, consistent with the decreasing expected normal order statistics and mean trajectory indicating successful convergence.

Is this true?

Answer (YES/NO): NO